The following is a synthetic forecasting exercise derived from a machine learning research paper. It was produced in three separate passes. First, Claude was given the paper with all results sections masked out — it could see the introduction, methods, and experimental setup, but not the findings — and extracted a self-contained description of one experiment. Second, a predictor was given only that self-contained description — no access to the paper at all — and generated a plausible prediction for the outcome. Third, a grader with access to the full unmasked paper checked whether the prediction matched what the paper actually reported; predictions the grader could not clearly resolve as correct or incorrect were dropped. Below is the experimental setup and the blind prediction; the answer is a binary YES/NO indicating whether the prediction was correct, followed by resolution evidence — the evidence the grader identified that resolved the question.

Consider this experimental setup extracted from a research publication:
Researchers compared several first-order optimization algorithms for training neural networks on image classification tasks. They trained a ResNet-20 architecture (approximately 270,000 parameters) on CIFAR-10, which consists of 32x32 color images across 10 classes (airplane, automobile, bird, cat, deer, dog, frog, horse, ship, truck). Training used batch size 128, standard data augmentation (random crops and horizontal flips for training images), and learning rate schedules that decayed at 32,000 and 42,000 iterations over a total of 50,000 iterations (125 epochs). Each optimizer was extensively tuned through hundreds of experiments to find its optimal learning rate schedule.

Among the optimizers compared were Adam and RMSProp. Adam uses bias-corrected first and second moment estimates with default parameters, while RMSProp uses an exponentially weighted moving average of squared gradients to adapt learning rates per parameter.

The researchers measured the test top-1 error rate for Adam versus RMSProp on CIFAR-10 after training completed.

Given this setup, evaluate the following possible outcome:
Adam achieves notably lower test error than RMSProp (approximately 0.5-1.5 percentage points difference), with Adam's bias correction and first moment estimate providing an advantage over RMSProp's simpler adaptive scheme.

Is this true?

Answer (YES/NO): NO